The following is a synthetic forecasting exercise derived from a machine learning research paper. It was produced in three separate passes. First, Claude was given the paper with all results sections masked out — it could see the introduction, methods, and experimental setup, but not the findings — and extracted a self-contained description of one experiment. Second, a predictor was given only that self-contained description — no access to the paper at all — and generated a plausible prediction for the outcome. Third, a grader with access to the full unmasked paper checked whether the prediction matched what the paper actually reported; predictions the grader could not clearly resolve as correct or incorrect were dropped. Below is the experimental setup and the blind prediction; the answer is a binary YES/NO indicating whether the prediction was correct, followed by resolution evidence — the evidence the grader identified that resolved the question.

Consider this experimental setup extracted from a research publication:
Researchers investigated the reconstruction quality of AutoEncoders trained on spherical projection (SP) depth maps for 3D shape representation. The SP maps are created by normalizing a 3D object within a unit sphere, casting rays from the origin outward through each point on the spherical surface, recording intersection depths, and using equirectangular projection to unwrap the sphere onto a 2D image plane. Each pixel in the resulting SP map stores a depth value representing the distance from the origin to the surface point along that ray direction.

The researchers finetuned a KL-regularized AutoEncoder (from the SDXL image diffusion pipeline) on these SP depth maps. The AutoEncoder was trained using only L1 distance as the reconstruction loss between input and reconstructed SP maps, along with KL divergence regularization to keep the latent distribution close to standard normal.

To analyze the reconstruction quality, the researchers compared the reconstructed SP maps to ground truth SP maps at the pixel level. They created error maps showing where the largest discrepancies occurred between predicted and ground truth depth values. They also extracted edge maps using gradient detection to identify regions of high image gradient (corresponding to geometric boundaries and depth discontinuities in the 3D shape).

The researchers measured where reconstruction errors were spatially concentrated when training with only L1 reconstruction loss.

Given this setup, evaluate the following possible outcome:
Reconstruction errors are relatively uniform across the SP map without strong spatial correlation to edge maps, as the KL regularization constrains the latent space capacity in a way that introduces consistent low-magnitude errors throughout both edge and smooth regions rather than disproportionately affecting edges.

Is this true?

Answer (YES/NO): NO